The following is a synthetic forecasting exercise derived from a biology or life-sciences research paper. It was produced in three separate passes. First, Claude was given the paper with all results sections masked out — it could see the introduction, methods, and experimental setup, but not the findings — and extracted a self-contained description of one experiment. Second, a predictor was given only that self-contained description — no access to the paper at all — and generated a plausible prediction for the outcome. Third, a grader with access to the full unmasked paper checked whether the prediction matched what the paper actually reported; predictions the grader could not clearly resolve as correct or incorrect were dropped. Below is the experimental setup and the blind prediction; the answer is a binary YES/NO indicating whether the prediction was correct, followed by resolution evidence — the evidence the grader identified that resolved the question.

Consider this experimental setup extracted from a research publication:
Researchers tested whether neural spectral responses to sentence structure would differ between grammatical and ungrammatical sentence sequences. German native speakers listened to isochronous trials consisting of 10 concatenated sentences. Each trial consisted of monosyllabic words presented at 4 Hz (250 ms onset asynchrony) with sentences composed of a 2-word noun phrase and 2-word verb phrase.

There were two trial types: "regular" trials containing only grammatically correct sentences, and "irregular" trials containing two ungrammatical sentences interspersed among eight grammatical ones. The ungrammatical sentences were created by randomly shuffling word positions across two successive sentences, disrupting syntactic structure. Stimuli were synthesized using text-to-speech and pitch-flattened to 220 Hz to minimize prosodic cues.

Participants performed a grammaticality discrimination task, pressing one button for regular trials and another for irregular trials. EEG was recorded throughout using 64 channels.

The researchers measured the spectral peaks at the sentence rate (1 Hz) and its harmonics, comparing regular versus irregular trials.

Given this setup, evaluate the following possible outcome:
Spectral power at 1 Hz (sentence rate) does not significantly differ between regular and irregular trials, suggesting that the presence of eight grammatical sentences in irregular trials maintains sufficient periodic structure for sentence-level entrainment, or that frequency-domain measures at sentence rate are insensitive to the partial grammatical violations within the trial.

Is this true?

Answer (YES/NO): NO